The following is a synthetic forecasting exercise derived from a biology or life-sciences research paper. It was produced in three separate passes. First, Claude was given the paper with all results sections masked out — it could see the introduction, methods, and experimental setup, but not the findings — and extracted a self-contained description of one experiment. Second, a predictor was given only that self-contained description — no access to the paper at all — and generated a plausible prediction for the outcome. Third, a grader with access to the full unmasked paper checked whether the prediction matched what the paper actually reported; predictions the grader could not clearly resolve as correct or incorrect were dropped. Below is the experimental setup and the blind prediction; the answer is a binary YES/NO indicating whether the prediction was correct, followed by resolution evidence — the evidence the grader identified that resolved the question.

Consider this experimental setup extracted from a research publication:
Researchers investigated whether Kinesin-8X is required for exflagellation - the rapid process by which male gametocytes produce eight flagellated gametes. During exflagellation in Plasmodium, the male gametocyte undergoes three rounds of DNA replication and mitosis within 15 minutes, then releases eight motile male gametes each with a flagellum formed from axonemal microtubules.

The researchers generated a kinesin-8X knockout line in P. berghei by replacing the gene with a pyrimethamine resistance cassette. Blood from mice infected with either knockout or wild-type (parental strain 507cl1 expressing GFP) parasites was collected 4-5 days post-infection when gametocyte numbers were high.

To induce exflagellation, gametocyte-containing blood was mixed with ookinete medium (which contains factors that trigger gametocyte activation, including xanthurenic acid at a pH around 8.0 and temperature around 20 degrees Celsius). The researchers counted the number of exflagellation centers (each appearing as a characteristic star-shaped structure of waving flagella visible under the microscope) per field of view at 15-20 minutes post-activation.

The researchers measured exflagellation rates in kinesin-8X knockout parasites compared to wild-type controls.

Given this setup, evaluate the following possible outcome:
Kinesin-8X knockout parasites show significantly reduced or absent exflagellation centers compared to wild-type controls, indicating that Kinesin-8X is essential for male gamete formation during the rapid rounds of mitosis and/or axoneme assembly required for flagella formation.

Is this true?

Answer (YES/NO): NO